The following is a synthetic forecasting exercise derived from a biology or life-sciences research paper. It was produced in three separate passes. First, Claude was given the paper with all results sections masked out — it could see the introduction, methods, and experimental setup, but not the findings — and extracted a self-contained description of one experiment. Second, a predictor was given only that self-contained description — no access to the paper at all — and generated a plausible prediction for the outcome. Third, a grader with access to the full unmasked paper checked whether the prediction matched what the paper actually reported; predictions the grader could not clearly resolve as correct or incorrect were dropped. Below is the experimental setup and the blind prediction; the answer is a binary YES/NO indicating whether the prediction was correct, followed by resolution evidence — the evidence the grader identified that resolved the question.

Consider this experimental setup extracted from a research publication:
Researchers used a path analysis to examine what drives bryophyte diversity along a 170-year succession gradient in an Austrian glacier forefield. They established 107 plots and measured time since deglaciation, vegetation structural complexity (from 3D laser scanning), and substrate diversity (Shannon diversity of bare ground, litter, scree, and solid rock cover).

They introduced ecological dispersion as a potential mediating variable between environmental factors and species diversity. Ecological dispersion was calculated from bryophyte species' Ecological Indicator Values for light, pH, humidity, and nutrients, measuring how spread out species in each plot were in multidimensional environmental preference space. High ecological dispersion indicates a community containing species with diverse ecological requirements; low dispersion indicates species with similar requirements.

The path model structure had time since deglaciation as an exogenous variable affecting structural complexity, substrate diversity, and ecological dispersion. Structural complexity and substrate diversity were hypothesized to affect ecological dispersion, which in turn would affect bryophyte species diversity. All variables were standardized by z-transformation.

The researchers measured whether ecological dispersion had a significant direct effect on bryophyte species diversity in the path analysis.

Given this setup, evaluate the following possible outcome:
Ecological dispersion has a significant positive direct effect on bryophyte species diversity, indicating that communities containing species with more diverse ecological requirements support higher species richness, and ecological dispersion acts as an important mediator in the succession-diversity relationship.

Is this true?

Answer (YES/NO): YES